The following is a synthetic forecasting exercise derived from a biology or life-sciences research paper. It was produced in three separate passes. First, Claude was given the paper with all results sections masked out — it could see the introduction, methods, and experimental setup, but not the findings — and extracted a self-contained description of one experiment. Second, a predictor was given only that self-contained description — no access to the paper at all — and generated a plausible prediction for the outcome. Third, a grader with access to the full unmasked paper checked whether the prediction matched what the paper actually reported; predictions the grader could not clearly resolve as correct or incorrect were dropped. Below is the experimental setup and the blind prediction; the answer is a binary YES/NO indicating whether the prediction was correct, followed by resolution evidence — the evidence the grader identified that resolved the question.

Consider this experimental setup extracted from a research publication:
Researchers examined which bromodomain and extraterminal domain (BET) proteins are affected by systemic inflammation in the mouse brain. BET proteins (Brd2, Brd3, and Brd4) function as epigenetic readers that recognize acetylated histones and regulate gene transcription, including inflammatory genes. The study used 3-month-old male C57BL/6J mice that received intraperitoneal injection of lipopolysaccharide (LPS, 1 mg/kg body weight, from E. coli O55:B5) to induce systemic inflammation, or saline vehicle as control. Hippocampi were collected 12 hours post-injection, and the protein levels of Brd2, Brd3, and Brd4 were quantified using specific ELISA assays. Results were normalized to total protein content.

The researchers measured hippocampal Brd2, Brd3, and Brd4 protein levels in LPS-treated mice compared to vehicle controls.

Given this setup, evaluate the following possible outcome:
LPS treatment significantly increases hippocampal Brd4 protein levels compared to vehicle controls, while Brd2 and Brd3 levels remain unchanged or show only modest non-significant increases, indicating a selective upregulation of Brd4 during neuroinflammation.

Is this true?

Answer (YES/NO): YES